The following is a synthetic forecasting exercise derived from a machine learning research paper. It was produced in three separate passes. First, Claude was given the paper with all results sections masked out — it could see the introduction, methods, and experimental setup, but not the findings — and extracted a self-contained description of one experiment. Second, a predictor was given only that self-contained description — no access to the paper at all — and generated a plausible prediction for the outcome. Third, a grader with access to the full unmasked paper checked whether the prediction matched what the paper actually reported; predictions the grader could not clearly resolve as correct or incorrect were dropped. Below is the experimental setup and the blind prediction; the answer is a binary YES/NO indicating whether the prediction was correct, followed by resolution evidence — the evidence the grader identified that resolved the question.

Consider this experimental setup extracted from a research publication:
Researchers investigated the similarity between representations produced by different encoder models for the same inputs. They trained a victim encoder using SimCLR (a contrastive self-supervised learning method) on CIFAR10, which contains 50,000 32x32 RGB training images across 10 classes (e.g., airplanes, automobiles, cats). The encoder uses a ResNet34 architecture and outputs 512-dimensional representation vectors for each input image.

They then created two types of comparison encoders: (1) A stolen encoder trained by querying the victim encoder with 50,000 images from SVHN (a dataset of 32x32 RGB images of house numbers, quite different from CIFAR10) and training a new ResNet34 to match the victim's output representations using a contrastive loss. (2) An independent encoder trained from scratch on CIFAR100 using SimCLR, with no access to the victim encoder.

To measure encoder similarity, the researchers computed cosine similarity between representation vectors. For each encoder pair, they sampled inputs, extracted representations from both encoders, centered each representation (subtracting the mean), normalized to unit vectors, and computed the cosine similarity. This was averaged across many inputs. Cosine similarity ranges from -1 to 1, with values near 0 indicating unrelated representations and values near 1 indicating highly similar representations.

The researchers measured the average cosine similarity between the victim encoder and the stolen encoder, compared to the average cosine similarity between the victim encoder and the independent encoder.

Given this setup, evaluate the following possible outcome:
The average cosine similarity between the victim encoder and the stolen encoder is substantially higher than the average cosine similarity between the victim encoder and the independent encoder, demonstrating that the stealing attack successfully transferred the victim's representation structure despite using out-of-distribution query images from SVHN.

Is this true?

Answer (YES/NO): YES